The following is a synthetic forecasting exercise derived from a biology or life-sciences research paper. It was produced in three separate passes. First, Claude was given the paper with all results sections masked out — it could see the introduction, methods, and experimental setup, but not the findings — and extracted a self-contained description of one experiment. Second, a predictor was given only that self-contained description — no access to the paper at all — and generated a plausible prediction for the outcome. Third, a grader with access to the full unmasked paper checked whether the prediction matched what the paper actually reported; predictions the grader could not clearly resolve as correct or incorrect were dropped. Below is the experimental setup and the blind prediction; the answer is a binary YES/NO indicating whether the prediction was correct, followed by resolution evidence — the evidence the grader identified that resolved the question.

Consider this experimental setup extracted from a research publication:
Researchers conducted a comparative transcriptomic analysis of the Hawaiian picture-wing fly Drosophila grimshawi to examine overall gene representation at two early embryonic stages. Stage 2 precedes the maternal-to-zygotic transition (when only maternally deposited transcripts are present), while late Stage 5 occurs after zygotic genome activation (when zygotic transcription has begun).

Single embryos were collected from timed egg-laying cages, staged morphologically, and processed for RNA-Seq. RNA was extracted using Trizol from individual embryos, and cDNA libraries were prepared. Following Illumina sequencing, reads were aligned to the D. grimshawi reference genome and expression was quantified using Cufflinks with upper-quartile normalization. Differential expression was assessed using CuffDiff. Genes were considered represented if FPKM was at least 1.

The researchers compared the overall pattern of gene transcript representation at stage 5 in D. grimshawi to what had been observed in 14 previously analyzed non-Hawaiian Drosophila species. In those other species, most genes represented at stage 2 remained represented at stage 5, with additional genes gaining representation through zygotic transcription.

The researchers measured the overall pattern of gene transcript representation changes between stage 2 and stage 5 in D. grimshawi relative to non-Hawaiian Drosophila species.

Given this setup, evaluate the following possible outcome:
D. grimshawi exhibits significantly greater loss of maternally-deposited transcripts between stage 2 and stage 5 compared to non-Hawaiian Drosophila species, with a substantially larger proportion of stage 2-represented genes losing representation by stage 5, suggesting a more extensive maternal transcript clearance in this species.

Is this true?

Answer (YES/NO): NO